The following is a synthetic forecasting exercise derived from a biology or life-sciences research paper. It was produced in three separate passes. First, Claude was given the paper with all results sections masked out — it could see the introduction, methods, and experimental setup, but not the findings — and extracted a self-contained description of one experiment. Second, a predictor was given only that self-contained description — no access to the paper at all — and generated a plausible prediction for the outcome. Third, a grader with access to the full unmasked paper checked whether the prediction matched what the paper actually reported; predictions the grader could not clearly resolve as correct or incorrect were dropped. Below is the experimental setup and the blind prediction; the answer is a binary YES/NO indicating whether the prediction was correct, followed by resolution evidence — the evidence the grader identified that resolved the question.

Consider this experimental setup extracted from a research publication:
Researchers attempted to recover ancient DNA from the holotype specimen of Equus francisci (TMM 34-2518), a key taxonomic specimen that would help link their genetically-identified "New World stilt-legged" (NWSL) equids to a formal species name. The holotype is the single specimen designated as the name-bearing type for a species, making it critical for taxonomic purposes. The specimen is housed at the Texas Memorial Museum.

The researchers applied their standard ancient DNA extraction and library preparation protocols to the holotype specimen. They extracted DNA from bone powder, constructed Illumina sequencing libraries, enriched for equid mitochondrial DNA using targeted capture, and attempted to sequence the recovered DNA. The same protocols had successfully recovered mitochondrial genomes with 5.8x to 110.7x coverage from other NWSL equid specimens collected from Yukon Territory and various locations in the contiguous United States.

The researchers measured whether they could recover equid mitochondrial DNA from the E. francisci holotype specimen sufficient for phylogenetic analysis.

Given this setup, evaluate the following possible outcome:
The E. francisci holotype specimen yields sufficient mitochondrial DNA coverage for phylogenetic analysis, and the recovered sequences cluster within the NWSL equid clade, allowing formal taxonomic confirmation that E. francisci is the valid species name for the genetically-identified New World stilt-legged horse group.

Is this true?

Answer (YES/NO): NO